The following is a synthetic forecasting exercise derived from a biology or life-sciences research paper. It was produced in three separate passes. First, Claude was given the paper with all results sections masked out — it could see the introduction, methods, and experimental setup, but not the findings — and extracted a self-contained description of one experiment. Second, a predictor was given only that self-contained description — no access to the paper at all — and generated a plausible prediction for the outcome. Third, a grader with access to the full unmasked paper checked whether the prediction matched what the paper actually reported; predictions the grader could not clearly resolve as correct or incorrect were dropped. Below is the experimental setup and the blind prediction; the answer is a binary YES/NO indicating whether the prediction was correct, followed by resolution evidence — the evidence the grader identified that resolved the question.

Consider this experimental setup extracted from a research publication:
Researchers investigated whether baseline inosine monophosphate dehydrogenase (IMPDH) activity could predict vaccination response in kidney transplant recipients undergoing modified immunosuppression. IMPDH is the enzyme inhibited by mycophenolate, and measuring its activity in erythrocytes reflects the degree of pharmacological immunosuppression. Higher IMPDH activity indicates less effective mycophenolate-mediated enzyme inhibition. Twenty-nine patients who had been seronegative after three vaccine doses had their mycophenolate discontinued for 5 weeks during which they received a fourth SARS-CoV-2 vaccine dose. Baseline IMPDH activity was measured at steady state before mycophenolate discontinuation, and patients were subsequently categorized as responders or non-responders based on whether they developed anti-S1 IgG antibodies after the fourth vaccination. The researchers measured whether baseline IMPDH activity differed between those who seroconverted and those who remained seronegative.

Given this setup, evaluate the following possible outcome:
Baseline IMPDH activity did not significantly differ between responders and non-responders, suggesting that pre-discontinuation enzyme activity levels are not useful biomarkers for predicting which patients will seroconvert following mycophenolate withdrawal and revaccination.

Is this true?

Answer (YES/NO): YES